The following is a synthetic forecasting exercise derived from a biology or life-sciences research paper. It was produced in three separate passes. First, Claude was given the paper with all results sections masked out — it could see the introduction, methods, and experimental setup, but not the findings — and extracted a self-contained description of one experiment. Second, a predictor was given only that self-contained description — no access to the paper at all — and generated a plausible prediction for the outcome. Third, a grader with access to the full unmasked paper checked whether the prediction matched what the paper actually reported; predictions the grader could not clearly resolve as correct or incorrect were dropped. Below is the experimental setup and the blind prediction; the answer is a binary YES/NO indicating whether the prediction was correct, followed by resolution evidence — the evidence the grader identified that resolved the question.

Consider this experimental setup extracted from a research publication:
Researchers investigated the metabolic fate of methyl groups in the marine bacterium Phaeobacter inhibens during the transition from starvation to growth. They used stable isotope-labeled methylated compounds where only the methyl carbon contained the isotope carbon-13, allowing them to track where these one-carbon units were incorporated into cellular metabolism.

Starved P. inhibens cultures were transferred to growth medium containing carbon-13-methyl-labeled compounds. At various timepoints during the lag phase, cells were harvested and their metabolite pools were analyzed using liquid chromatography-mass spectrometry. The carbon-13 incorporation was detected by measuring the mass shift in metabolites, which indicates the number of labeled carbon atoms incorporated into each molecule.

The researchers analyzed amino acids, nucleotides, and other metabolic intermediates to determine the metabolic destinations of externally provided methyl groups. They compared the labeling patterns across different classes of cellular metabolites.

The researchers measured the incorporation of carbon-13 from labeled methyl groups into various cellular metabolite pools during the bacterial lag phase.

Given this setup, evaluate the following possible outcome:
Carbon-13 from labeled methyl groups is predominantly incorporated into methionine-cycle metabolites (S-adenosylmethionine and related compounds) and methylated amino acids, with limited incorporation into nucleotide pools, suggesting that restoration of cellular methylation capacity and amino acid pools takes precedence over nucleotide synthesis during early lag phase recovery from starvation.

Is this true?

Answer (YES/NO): NO